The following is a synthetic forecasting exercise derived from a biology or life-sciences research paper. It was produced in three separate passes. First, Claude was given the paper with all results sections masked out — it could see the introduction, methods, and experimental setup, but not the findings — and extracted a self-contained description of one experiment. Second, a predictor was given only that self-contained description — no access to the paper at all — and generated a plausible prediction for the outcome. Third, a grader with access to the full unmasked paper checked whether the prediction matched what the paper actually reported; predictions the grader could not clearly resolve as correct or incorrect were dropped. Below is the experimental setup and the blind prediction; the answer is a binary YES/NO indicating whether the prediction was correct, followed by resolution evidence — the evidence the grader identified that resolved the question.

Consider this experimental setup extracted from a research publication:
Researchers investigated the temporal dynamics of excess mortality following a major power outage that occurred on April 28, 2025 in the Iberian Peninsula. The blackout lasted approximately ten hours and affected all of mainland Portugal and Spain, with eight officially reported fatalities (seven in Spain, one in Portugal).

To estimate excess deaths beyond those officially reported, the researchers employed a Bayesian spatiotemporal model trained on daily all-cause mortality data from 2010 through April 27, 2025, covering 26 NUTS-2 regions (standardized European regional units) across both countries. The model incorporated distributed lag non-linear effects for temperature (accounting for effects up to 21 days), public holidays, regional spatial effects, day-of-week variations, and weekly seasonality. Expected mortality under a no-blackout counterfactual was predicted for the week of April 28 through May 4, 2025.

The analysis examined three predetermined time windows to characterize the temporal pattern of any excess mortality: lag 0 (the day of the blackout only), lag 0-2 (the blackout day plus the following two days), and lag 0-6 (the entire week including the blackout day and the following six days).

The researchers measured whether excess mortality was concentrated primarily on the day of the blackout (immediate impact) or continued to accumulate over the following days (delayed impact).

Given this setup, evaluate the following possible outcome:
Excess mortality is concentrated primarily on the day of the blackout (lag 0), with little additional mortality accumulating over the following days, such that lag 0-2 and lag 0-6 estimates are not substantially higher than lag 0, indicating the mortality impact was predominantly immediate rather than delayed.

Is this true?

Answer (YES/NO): NO